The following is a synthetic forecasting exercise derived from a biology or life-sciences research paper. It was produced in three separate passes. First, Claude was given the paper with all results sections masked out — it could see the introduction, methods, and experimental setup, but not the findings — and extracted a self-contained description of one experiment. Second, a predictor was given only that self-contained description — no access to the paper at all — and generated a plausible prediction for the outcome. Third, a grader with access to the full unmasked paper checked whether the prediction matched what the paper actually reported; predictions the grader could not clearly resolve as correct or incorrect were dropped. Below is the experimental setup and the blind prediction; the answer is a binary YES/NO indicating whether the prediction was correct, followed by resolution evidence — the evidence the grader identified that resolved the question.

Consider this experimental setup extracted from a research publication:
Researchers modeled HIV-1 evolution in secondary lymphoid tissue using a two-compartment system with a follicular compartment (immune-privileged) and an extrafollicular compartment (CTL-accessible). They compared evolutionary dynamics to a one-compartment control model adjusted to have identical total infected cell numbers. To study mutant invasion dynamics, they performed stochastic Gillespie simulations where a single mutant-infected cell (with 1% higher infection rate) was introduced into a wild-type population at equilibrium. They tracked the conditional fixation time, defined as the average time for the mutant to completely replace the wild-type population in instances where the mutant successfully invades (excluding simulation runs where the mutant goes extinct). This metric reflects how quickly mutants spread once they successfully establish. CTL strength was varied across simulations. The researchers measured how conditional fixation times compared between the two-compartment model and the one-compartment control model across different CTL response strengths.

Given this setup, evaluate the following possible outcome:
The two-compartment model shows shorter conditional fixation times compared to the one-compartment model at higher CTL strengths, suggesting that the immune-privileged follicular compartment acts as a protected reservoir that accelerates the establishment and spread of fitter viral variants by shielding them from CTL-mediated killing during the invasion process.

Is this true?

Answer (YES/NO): NO